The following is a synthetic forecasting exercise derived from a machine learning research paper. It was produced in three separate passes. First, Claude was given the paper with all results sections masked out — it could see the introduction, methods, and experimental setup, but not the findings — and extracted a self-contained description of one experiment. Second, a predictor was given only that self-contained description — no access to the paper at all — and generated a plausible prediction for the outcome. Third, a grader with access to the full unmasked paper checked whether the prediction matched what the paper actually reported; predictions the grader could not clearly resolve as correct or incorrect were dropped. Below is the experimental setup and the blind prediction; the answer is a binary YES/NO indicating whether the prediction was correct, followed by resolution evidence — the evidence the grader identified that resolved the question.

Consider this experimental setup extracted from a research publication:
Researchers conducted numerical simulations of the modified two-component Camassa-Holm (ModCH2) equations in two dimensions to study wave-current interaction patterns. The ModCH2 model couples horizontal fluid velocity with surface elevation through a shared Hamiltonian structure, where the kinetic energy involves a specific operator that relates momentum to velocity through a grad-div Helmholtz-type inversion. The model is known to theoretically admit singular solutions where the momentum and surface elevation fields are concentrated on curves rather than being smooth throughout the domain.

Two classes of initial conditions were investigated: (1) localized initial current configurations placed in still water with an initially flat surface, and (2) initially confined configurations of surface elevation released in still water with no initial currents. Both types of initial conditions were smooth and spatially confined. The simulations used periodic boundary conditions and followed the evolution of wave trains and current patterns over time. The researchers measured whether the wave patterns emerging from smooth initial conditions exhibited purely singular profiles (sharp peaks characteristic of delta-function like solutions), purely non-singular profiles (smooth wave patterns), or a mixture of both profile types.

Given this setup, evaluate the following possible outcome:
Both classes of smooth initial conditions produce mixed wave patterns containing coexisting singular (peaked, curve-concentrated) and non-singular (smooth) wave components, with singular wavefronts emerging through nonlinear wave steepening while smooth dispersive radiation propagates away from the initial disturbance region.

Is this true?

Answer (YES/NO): NO